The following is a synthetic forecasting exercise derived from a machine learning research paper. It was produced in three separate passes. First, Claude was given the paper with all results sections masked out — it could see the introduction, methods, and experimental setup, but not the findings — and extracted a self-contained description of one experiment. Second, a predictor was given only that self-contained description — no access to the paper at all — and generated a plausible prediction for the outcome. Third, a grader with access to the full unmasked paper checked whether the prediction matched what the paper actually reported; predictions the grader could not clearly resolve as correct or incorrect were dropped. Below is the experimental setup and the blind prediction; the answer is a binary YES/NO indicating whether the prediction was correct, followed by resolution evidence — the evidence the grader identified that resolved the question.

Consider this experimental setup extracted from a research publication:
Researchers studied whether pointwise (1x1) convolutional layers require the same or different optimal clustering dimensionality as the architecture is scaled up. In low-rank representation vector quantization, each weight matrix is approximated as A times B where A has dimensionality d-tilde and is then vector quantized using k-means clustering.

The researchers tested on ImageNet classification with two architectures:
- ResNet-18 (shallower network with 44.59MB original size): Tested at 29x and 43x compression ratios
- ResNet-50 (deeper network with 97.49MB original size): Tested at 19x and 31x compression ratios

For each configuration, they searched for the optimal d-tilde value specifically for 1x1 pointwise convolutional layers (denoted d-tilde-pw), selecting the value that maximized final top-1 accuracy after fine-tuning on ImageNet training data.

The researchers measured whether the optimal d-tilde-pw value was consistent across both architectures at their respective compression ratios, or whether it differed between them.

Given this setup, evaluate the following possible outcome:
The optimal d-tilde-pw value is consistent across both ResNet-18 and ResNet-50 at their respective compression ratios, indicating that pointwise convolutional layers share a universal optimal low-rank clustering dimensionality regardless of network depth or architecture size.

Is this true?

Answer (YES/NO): YES